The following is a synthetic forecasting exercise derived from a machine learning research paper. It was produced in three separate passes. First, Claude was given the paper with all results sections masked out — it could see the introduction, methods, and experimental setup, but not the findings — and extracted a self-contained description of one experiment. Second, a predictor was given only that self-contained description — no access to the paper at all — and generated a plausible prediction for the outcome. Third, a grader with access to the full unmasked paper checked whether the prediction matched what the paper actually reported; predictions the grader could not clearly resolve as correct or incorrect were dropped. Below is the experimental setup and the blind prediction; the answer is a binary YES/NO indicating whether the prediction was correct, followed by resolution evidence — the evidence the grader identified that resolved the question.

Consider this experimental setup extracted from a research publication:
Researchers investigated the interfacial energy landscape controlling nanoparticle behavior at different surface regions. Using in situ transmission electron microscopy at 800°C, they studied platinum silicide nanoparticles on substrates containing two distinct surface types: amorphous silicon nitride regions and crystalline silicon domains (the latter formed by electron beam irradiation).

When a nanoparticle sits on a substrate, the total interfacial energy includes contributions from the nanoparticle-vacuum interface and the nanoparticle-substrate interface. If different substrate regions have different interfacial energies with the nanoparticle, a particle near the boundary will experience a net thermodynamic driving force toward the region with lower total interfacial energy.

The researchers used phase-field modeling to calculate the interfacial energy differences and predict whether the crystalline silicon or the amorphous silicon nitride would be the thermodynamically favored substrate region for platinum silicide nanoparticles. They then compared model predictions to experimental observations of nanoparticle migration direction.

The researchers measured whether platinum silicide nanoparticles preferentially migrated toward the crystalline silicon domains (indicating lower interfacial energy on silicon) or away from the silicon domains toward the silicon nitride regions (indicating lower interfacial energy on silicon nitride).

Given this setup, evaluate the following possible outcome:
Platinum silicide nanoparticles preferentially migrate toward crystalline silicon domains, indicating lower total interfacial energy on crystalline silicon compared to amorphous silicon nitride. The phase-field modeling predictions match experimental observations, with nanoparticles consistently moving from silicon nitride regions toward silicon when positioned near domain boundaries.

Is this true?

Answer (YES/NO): NO